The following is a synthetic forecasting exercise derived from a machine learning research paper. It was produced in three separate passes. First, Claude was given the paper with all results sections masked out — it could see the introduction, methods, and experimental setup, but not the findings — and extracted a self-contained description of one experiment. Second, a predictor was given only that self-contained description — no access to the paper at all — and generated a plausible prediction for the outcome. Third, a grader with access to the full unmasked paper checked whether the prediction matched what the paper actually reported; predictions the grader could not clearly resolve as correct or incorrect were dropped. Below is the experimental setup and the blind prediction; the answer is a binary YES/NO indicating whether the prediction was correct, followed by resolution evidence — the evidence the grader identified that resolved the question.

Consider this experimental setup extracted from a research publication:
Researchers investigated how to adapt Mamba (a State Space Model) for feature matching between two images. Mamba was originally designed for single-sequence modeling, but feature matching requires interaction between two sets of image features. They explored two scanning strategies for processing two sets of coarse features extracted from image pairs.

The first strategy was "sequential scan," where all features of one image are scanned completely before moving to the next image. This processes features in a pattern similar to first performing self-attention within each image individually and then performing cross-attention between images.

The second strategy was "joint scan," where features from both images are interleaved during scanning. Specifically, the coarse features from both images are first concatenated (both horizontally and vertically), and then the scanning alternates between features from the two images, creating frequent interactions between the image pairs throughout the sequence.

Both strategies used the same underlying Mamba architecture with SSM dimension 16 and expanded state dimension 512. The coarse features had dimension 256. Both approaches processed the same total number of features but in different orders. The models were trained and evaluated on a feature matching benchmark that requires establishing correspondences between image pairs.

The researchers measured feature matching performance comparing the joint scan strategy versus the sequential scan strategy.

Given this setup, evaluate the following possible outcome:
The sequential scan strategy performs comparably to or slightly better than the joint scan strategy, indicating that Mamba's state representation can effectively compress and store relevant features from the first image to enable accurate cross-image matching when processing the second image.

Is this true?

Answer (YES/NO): NO